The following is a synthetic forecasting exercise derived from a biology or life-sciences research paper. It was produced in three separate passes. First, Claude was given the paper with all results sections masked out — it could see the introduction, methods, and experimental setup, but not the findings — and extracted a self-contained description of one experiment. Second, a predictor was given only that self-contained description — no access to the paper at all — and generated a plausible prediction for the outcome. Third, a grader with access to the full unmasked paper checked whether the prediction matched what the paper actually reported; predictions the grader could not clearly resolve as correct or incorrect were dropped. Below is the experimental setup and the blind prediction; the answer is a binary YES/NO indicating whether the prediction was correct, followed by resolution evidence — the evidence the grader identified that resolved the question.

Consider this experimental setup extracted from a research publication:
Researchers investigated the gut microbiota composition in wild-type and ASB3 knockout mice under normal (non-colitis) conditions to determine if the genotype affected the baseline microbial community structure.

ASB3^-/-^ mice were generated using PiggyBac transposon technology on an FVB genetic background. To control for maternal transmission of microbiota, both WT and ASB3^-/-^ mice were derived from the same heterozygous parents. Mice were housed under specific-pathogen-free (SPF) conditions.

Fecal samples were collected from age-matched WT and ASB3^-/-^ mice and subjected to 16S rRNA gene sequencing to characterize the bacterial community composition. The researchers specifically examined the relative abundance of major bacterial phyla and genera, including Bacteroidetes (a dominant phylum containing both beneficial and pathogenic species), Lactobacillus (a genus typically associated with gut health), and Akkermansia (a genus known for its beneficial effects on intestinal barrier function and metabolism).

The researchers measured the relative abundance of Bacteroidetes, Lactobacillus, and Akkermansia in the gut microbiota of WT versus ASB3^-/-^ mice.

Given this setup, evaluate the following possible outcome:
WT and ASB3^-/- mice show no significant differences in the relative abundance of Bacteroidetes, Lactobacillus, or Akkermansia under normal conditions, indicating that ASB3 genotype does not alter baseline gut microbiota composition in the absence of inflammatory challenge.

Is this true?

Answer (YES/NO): NO